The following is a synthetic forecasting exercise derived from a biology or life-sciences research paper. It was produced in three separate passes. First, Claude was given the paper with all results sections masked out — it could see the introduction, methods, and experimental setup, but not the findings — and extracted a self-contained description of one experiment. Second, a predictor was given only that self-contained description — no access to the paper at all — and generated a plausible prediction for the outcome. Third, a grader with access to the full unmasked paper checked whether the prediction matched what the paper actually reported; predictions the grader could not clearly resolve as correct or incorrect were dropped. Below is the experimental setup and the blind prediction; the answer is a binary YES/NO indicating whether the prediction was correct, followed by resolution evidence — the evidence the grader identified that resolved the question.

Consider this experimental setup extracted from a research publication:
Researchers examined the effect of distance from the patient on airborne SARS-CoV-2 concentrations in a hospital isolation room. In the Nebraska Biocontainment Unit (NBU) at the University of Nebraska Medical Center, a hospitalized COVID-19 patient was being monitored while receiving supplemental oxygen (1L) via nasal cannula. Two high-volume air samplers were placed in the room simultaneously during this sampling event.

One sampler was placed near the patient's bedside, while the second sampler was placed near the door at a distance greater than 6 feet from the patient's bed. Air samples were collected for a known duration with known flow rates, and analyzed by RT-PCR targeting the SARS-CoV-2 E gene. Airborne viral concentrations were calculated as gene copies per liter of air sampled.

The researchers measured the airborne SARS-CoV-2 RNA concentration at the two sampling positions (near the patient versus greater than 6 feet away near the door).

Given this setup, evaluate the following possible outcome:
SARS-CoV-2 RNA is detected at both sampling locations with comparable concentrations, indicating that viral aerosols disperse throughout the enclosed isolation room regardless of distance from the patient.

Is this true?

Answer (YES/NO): NO